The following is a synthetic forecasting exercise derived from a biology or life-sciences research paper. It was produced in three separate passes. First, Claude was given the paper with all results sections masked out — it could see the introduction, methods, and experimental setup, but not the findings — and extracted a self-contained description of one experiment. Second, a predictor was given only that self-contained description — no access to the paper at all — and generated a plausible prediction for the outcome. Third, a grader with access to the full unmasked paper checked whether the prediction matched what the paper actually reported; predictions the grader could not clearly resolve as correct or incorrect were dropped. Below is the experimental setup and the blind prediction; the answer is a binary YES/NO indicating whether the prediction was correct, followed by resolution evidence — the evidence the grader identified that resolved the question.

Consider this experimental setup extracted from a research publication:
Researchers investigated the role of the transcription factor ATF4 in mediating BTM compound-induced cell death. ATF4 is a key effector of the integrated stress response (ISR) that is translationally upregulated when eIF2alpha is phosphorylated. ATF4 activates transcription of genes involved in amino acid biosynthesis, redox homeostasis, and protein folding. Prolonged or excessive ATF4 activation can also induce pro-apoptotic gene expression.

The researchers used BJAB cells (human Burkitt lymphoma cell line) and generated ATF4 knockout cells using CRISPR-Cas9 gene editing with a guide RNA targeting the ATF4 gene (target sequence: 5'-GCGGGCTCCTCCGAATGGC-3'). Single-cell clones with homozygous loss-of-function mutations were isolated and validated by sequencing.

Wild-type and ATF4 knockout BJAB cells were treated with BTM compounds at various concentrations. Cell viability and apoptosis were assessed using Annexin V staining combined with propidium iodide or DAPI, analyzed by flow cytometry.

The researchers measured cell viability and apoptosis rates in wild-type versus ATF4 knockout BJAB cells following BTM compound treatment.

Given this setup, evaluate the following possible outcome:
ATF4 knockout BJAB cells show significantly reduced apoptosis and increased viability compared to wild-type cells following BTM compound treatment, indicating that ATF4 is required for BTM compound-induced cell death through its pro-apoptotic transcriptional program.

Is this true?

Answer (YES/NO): YES